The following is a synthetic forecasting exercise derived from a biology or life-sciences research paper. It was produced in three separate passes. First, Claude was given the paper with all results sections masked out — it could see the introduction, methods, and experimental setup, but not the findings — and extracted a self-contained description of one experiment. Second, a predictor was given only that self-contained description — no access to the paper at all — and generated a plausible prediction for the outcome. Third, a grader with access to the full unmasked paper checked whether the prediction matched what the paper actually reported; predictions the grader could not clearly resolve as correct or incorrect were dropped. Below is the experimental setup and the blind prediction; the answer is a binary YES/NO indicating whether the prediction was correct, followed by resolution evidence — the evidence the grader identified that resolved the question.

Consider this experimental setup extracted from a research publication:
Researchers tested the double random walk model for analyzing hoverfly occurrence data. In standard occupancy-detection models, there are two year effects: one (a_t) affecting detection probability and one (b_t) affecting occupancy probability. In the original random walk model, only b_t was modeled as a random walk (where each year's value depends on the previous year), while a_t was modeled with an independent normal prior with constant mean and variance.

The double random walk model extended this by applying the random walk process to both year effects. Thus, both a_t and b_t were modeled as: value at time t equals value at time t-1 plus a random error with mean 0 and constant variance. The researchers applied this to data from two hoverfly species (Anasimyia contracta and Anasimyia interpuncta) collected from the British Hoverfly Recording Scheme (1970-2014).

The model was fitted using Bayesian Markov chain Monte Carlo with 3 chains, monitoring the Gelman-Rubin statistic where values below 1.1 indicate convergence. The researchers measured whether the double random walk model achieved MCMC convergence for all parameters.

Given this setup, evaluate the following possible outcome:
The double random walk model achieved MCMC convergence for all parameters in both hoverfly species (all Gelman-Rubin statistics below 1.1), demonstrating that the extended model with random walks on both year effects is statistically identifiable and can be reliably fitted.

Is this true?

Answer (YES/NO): NO